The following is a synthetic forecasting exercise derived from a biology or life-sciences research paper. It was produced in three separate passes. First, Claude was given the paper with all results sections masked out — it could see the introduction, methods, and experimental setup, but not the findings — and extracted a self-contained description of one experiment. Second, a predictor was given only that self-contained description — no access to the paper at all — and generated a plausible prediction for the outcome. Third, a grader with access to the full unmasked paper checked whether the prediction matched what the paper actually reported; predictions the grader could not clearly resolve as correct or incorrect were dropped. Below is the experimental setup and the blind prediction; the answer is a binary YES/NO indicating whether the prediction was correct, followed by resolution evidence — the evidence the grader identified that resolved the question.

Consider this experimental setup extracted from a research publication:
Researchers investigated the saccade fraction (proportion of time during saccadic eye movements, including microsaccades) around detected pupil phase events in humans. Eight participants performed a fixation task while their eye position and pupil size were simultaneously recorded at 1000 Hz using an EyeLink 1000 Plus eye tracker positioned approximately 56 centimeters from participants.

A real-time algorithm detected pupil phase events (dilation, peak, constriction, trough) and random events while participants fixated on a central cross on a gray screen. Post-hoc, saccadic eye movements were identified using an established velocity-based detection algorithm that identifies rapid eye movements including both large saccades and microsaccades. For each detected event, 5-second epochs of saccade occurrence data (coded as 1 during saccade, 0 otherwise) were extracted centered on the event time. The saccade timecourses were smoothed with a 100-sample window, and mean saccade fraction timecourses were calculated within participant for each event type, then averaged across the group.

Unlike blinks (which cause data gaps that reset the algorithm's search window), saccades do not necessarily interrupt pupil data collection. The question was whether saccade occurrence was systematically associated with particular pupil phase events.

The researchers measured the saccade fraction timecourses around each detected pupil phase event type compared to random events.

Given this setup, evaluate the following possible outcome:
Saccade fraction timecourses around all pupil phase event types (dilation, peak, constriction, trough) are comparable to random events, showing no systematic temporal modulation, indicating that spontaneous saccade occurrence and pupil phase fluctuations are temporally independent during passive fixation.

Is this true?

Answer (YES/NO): NO